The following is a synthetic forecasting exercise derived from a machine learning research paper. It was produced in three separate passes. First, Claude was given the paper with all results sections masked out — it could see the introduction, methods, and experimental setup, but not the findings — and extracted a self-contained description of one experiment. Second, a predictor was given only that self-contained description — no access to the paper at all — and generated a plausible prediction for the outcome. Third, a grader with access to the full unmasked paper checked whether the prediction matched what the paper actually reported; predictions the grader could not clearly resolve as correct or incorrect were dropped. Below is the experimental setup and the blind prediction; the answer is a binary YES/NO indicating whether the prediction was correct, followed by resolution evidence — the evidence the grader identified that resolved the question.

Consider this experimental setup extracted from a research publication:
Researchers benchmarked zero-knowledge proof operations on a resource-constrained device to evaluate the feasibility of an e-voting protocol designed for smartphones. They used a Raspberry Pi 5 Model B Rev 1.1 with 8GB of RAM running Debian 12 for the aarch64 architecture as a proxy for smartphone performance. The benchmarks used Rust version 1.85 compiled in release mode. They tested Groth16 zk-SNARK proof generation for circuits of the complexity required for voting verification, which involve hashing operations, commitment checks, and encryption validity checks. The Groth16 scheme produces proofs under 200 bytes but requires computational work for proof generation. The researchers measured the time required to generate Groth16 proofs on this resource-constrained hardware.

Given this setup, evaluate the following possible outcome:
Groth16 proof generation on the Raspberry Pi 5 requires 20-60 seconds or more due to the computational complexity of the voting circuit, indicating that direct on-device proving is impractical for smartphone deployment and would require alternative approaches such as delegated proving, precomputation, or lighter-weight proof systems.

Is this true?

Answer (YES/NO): NO